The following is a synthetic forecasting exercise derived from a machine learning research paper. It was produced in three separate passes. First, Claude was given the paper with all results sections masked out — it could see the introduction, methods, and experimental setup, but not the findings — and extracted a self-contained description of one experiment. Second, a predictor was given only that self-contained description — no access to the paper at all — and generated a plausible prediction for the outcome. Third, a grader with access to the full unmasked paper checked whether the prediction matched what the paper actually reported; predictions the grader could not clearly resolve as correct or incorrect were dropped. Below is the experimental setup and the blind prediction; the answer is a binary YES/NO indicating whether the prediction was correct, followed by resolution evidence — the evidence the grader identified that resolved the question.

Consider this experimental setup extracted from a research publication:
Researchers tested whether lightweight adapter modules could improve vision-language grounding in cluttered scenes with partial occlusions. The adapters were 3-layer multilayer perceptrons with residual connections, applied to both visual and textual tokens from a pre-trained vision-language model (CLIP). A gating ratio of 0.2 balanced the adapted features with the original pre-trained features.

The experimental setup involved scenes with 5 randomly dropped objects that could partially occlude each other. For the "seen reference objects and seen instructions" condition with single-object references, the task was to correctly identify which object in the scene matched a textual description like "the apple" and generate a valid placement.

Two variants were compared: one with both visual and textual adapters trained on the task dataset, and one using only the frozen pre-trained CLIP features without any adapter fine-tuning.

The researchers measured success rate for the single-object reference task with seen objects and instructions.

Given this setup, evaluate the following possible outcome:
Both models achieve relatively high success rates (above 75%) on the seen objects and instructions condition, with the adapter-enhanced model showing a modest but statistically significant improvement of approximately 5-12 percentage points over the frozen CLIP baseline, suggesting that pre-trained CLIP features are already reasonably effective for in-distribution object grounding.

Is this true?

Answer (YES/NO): NO